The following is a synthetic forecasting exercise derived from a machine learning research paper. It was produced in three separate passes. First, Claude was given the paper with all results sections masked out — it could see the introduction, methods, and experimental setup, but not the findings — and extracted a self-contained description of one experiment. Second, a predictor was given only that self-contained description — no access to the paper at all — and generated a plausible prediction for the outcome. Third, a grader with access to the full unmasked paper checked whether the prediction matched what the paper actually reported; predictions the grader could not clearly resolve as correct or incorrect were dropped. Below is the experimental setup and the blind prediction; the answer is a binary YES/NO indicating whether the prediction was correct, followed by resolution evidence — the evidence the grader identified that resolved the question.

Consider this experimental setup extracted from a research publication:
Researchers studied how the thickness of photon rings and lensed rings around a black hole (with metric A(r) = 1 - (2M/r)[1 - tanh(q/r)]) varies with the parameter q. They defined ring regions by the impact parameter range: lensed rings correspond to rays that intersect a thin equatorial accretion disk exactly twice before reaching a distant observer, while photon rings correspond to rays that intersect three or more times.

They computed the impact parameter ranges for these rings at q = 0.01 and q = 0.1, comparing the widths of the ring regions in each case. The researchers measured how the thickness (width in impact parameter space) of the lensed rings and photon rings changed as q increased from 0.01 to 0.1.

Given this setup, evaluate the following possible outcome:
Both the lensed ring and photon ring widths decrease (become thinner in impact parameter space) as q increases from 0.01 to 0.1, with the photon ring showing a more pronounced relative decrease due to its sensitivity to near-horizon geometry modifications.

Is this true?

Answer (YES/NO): NO